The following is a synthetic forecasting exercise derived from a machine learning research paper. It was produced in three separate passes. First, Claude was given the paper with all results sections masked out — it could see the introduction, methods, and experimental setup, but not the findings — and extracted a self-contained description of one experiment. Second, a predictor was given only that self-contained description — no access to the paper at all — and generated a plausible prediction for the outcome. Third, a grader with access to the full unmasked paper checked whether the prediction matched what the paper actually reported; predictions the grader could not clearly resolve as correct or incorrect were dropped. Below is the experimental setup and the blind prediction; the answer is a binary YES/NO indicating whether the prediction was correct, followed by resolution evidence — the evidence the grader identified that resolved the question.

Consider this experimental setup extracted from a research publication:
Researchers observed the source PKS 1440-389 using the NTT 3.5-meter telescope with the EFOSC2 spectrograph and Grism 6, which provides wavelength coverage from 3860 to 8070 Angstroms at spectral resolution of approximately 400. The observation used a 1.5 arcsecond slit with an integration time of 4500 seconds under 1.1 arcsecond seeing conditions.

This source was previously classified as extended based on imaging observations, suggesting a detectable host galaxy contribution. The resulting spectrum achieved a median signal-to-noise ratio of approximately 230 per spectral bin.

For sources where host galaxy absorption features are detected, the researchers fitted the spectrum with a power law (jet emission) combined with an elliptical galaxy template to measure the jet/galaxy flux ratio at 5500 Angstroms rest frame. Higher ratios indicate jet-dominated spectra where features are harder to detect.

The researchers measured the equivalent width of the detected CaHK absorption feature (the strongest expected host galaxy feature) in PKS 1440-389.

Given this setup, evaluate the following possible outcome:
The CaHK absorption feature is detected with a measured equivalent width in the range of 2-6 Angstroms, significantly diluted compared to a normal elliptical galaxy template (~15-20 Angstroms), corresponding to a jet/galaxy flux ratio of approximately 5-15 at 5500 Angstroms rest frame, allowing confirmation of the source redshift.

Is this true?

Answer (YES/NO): NO